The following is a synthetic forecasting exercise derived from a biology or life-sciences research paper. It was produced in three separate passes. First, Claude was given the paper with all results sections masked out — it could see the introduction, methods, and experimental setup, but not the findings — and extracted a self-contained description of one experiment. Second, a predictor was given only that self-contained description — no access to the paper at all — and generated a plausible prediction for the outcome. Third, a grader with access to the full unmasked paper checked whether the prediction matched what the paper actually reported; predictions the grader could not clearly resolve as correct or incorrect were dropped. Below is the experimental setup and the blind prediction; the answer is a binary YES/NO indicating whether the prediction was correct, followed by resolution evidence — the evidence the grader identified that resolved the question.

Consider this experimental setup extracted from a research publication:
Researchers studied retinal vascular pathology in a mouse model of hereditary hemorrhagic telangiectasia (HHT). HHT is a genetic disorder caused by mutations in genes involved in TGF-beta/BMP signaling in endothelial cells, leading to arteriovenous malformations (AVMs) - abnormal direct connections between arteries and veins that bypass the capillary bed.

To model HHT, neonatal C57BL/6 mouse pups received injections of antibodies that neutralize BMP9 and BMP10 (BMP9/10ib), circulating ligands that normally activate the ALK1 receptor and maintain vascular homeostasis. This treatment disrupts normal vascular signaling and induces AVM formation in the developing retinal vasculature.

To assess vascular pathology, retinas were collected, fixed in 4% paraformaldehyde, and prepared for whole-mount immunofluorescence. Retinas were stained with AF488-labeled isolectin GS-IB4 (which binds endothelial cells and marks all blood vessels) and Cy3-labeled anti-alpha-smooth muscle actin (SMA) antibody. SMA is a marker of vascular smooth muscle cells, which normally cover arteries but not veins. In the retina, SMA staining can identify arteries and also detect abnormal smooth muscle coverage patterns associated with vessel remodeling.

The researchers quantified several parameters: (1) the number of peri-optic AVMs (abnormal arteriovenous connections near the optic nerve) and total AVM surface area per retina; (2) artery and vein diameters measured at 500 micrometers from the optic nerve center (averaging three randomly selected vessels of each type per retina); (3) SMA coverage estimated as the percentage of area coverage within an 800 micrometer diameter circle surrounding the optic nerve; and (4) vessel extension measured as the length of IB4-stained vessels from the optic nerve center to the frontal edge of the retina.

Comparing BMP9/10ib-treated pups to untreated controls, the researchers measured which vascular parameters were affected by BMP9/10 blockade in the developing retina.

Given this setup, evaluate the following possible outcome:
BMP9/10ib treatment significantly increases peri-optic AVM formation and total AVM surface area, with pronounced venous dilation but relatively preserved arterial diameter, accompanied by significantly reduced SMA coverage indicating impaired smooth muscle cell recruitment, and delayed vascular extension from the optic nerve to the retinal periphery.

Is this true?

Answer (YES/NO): NO